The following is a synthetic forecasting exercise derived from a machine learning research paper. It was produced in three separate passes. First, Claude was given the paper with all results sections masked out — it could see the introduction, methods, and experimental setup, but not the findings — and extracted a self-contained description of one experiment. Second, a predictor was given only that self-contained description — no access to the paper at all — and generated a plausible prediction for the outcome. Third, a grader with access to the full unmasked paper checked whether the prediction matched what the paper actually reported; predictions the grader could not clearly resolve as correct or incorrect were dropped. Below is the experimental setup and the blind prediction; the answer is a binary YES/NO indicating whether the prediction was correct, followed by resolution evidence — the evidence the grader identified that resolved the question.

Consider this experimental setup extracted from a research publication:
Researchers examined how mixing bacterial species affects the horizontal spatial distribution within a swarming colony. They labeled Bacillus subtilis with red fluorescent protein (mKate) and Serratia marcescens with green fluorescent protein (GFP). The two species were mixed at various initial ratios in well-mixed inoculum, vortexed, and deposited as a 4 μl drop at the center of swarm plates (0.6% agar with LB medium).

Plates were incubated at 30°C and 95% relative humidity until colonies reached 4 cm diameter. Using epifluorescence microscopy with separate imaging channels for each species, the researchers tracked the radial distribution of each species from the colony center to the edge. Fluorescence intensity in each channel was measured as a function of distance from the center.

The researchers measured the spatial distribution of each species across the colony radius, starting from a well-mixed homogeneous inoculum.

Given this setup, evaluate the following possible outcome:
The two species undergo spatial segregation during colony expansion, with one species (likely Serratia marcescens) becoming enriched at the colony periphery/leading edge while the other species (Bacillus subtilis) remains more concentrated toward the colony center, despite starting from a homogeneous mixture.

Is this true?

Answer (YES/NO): NO